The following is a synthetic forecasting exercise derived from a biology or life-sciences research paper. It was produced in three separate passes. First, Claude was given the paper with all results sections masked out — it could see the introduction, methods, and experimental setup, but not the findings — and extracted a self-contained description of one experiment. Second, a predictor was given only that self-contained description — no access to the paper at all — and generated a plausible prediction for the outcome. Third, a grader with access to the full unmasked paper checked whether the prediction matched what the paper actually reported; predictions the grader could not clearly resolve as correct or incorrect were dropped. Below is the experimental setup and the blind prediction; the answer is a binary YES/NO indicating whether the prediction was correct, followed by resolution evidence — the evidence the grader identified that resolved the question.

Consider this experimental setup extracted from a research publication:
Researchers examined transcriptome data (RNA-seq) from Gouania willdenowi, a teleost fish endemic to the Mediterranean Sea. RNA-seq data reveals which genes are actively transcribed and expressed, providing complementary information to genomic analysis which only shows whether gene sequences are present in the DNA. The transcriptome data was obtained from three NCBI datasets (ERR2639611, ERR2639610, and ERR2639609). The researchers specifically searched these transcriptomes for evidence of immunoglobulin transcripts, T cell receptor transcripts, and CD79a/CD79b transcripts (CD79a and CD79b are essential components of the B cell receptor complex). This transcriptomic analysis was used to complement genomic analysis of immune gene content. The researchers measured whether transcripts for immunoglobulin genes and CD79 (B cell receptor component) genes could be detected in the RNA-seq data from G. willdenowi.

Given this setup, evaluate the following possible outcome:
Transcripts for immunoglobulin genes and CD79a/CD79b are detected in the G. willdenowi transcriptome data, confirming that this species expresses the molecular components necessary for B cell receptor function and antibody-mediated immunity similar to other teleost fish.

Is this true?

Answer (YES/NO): NO